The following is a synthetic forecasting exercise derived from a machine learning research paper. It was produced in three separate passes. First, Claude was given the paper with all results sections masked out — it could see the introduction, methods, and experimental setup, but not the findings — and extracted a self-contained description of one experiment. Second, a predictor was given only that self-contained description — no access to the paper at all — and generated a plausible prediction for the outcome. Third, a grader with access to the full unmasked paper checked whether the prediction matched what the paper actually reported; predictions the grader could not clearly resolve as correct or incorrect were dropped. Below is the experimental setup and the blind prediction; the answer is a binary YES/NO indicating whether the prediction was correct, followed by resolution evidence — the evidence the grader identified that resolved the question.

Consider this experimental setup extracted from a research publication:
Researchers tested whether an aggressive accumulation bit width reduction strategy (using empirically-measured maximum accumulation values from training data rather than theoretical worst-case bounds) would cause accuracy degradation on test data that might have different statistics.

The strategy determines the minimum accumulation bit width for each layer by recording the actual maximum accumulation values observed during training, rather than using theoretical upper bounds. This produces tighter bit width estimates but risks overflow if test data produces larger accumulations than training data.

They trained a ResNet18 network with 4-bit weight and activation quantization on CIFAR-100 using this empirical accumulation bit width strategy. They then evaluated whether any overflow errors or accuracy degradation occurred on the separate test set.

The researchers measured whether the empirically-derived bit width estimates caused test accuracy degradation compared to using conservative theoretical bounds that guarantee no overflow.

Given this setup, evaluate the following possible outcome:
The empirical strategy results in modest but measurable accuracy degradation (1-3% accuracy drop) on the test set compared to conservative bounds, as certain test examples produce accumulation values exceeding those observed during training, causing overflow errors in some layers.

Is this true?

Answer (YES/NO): NO